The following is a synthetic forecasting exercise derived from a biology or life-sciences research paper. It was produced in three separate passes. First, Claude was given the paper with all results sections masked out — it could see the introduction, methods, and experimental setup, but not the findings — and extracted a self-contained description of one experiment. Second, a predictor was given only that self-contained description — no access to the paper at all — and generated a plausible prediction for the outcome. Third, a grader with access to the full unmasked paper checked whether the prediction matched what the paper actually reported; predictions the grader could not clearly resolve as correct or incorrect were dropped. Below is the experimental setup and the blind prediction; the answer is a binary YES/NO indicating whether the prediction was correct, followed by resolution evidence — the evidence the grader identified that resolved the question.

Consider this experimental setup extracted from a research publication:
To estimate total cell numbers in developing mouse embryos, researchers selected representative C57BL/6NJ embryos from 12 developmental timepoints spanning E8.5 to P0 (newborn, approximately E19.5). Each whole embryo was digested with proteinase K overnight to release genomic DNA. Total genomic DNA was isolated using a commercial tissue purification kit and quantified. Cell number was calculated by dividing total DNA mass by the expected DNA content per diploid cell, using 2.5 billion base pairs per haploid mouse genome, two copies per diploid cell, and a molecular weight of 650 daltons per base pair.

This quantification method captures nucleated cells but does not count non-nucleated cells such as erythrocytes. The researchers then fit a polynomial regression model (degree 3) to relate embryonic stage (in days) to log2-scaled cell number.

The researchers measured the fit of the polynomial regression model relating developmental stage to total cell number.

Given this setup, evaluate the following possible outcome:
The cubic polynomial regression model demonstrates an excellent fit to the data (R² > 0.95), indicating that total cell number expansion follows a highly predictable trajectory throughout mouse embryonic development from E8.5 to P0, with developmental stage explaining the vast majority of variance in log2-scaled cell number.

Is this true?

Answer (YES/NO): YES